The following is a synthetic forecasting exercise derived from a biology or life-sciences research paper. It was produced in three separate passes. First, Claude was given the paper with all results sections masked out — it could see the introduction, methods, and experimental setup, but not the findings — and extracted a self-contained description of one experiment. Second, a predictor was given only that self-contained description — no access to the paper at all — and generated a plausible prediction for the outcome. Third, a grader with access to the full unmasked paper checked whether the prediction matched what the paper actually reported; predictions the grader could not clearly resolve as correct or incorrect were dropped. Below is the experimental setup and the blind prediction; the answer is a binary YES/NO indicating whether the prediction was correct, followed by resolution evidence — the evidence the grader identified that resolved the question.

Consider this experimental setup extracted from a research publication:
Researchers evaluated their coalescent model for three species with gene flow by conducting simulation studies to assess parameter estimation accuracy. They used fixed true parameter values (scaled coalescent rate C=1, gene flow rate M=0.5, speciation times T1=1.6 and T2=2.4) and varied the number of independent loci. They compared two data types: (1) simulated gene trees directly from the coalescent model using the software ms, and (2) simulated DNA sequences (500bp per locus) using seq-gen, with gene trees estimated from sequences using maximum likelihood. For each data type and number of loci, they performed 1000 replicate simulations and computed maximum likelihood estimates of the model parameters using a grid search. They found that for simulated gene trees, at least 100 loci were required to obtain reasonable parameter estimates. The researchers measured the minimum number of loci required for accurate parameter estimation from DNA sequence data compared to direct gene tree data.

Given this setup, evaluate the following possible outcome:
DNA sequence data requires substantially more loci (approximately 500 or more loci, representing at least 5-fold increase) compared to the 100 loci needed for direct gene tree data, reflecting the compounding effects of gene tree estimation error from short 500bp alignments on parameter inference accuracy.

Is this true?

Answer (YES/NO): NO